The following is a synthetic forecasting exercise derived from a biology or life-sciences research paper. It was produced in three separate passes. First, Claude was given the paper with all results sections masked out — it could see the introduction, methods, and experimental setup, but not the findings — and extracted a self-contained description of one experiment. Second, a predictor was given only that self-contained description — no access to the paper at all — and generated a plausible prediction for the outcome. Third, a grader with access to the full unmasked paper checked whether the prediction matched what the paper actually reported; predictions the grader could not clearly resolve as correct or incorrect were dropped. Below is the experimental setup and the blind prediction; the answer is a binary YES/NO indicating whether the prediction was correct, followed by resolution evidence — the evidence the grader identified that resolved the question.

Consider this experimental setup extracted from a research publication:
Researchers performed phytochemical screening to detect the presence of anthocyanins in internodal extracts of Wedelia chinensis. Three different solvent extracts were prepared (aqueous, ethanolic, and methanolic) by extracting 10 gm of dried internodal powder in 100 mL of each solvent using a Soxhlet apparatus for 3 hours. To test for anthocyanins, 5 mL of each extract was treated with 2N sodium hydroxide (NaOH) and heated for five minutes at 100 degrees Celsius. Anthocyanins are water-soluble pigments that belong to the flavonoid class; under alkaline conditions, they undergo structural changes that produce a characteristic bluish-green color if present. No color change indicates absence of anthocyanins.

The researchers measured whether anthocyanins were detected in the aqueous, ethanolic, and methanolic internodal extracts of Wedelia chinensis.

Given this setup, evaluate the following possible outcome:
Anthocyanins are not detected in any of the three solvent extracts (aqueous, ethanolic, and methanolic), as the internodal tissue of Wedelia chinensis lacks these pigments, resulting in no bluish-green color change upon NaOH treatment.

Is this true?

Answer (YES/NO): NO